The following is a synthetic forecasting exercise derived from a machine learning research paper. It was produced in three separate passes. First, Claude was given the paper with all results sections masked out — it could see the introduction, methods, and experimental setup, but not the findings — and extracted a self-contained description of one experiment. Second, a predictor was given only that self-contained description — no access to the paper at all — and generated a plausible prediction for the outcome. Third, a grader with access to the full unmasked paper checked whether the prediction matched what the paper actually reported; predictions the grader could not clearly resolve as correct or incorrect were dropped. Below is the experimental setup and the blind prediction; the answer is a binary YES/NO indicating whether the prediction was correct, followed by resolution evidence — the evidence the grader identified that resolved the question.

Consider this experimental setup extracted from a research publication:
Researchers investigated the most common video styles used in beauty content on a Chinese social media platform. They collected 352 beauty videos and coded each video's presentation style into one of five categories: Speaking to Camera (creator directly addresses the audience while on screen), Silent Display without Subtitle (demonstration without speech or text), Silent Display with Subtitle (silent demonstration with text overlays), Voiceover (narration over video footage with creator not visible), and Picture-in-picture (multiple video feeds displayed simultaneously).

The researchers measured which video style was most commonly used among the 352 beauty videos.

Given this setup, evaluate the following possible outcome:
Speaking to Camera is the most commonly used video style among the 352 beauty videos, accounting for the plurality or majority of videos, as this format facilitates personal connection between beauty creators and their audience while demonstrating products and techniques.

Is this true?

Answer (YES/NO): YES